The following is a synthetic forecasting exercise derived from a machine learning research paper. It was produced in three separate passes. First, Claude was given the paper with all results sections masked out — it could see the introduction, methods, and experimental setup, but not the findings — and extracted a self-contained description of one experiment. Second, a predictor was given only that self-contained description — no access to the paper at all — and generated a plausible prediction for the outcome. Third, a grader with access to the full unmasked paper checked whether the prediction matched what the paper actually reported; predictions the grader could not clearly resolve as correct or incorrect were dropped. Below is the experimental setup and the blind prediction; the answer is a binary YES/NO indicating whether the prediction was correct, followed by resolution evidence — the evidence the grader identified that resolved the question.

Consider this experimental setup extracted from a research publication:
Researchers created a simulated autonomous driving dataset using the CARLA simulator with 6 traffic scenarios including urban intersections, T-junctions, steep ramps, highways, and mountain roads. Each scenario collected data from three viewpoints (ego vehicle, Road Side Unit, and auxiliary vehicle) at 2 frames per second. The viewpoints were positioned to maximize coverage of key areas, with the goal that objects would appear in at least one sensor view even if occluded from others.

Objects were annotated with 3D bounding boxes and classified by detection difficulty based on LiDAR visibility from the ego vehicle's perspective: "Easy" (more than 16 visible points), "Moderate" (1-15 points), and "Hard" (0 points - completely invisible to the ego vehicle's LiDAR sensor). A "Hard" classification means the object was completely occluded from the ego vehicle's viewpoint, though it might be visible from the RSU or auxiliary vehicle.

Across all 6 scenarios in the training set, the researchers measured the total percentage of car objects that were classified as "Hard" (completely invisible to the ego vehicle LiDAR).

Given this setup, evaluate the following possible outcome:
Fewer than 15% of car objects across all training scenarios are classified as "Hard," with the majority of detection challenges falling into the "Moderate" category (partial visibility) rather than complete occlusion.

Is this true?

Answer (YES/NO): YES